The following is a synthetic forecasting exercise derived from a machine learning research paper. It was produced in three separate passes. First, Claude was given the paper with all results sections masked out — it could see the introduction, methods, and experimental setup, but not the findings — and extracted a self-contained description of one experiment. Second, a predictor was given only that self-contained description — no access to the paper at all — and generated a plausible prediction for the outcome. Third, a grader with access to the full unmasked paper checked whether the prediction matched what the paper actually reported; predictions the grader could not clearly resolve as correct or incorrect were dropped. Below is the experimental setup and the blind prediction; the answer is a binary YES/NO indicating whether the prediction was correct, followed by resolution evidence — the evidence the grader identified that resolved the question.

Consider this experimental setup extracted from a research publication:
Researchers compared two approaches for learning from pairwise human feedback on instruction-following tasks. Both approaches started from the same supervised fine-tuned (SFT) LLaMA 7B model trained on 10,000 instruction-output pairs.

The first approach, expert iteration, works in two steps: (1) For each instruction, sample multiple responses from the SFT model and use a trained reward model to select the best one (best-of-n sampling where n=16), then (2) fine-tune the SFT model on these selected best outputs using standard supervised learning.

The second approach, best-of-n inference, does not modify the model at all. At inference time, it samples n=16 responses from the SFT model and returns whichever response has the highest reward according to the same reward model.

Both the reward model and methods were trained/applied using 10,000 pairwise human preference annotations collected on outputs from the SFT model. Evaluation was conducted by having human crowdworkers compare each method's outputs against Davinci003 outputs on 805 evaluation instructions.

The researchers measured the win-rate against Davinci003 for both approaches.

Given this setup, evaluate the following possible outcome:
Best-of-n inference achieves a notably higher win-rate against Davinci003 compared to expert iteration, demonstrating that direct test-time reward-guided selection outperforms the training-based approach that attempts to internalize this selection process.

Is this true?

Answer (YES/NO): YES